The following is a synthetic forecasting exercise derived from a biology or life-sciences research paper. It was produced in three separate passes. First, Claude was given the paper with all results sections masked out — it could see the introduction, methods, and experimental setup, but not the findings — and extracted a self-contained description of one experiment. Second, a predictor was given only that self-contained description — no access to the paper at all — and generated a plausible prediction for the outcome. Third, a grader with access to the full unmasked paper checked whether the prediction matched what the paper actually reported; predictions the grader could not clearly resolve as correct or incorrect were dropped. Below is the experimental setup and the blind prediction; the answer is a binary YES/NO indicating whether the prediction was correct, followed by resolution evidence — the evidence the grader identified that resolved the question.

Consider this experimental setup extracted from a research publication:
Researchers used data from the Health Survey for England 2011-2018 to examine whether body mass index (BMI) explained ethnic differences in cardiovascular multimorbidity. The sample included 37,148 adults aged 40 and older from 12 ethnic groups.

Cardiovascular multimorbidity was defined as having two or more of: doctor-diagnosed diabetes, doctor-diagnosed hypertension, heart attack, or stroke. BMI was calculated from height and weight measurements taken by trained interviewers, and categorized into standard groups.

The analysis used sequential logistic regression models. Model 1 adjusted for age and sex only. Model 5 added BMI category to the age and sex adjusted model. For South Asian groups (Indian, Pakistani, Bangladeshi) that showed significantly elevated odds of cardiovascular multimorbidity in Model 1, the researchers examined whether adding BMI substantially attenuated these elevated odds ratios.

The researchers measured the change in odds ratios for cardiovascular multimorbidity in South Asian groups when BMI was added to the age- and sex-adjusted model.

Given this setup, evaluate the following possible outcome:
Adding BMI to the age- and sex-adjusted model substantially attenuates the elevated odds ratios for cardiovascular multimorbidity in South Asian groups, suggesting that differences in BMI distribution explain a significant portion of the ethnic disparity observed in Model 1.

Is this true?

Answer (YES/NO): NO